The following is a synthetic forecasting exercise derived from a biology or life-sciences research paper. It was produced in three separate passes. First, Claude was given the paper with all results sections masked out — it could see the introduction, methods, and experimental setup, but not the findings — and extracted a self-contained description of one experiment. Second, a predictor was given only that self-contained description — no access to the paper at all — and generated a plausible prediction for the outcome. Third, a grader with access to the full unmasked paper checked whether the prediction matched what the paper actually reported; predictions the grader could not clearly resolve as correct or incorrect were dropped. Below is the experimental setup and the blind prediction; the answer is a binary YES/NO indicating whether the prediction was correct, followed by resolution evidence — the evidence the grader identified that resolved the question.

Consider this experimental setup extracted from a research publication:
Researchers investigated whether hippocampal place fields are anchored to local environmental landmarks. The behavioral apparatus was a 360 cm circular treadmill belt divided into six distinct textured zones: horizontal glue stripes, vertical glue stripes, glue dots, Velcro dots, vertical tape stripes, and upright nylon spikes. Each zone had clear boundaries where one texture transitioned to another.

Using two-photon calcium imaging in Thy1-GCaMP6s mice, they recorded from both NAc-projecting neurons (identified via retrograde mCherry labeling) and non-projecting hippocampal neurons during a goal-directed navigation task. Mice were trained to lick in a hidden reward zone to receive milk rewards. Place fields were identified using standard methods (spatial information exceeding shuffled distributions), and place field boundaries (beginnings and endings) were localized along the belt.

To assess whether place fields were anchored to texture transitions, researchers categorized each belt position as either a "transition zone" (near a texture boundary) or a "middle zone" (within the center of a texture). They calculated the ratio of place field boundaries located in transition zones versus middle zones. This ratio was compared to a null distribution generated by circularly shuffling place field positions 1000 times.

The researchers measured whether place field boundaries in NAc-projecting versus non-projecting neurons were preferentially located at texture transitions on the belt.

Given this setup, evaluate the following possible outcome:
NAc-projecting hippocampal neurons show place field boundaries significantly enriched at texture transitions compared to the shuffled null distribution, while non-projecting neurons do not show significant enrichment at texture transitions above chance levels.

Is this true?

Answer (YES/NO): NO